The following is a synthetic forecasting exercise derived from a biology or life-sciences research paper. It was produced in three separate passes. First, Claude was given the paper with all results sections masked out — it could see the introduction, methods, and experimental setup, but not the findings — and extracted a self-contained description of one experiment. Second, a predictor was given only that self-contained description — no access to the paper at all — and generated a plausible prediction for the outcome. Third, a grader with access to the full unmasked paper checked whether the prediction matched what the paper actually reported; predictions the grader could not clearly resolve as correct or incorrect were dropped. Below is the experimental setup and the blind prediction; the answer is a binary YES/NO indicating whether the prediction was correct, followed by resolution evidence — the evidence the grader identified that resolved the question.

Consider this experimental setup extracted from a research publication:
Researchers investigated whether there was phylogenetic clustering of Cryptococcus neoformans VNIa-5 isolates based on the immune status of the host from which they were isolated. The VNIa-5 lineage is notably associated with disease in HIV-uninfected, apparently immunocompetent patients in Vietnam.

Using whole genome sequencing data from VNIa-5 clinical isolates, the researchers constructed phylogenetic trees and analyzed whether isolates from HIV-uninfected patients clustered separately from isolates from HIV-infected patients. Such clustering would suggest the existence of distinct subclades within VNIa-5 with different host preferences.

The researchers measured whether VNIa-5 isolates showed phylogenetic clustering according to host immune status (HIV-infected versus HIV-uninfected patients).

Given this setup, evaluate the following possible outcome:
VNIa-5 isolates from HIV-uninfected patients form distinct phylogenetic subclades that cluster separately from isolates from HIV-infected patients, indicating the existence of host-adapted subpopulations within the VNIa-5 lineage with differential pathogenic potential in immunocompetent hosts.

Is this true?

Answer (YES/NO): NO